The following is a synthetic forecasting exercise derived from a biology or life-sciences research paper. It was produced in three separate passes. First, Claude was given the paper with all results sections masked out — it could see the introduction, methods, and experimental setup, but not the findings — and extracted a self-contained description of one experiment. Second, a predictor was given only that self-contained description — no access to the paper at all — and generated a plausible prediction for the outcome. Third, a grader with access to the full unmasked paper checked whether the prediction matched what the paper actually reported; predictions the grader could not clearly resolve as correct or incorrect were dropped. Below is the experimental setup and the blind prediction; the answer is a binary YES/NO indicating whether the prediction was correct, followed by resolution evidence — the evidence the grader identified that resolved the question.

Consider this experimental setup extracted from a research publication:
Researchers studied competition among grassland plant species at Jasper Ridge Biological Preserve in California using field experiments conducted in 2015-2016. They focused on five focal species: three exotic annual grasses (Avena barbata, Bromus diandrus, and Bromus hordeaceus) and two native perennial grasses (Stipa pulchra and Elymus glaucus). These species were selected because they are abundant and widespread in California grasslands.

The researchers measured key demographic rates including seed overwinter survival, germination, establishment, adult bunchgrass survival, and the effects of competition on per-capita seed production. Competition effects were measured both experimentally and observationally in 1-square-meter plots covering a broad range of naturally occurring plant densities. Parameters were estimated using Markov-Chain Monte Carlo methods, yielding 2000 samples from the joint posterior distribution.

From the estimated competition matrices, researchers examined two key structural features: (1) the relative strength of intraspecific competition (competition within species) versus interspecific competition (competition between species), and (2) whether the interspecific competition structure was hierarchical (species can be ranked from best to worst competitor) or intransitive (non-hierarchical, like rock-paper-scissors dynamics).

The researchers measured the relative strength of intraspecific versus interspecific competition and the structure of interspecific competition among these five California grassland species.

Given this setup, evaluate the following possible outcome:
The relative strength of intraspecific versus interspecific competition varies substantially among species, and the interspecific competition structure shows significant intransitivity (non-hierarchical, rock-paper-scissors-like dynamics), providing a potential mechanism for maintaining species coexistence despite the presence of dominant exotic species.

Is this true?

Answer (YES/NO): NO